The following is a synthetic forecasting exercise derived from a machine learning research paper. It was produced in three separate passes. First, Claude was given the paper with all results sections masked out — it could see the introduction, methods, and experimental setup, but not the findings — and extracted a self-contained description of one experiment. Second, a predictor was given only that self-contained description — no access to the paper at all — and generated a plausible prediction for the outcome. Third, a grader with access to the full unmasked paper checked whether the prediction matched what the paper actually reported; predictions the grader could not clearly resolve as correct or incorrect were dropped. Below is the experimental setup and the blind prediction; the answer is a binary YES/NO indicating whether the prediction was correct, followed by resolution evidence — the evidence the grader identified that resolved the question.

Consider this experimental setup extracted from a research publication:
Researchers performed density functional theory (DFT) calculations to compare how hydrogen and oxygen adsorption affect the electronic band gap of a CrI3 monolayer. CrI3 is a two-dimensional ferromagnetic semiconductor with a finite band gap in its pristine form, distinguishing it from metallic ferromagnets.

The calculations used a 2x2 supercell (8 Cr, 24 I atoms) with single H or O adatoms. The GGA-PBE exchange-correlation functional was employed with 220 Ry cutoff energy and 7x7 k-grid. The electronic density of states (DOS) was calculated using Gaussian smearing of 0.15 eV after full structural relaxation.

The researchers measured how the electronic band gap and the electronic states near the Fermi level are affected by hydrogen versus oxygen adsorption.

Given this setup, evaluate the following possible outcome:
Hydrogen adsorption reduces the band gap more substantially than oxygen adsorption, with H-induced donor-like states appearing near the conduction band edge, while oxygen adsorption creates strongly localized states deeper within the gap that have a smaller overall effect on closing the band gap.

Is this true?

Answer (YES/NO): NO